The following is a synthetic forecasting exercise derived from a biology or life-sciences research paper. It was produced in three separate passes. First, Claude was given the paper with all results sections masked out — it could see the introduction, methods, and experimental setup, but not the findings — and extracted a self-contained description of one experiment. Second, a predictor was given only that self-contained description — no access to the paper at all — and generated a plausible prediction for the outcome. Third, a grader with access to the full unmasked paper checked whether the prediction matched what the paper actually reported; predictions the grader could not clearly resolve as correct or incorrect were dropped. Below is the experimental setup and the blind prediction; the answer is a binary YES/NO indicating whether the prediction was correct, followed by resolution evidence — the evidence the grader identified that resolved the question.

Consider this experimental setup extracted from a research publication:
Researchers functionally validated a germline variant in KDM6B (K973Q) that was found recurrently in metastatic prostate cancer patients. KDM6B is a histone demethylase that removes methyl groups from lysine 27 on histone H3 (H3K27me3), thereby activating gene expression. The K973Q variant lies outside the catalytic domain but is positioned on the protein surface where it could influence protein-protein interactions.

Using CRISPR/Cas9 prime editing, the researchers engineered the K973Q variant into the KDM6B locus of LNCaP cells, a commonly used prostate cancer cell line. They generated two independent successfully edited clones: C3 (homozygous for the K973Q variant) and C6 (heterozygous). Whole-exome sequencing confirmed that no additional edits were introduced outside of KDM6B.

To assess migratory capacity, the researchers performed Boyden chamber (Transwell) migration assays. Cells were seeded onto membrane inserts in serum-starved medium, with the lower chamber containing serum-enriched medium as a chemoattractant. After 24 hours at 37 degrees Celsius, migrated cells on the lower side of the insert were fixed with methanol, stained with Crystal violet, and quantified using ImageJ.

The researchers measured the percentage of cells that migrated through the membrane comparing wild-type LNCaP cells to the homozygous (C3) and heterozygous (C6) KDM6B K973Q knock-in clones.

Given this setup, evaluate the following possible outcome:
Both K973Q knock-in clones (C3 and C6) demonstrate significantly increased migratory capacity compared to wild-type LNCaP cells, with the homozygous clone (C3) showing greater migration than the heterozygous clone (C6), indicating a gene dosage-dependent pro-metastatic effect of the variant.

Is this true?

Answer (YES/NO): YES